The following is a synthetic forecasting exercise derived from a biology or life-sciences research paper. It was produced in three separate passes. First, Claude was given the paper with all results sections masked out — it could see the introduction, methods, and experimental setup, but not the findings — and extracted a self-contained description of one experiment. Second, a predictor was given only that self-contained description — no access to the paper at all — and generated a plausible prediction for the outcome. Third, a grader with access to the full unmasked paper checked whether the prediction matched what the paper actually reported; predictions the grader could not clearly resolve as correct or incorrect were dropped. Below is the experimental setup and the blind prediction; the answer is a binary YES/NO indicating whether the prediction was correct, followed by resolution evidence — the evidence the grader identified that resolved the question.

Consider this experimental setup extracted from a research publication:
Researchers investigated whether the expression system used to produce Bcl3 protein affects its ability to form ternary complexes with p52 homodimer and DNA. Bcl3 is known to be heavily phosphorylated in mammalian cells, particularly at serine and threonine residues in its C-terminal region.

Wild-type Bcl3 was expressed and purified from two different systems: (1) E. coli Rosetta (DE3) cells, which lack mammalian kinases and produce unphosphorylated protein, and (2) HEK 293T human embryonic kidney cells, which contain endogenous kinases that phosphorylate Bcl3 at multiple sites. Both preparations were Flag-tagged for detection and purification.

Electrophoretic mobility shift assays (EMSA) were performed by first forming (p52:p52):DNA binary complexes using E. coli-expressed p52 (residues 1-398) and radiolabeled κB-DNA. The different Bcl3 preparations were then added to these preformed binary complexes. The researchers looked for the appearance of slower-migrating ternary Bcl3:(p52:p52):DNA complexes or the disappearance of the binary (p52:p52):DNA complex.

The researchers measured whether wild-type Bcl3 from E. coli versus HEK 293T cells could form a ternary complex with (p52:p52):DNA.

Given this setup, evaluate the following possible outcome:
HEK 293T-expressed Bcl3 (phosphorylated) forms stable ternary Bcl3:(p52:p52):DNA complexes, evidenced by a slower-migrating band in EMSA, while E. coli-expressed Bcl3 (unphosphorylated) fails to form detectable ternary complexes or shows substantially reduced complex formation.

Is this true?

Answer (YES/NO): YES